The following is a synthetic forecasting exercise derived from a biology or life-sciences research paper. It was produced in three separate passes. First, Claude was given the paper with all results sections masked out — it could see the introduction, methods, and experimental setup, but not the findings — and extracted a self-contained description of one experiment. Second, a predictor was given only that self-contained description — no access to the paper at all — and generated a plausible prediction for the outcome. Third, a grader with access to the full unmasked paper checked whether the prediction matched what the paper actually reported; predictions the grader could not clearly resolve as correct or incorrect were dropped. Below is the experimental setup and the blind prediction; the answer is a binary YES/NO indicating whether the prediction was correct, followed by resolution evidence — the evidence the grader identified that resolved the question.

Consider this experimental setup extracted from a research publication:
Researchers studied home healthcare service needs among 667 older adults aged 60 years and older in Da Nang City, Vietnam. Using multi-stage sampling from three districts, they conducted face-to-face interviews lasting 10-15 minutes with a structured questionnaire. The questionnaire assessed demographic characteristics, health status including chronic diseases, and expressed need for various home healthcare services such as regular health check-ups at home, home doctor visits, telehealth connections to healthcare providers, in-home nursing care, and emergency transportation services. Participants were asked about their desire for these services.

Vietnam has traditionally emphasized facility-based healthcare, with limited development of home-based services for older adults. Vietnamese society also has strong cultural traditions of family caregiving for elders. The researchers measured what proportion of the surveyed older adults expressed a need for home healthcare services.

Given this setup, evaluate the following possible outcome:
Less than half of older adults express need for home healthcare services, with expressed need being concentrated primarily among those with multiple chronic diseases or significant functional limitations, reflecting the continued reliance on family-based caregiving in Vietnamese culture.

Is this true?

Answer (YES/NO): NO